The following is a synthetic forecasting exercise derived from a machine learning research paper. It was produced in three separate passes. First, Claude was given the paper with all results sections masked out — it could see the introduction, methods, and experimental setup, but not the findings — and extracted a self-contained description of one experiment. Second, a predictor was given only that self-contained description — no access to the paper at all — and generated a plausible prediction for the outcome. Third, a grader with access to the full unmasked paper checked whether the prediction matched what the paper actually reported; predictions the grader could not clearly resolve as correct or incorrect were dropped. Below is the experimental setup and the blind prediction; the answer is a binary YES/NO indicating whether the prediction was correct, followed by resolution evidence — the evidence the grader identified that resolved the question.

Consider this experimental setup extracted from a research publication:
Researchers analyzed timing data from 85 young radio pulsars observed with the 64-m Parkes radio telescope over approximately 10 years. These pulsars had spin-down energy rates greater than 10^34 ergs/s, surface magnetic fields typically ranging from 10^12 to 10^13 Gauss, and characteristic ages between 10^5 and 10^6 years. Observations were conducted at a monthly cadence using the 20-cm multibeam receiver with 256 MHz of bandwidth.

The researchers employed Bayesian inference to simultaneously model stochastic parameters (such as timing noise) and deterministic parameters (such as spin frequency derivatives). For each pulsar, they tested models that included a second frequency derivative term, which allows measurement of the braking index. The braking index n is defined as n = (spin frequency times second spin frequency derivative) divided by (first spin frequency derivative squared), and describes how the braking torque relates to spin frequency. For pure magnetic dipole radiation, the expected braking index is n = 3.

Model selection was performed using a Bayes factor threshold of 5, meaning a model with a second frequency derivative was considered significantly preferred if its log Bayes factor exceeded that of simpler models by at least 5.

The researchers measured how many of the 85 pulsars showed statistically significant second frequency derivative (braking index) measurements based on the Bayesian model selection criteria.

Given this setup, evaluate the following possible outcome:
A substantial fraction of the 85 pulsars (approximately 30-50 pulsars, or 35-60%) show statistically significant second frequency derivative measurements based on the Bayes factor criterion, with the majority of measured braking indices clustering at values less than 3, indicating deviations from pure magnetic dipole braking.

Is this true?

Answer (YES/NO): NO